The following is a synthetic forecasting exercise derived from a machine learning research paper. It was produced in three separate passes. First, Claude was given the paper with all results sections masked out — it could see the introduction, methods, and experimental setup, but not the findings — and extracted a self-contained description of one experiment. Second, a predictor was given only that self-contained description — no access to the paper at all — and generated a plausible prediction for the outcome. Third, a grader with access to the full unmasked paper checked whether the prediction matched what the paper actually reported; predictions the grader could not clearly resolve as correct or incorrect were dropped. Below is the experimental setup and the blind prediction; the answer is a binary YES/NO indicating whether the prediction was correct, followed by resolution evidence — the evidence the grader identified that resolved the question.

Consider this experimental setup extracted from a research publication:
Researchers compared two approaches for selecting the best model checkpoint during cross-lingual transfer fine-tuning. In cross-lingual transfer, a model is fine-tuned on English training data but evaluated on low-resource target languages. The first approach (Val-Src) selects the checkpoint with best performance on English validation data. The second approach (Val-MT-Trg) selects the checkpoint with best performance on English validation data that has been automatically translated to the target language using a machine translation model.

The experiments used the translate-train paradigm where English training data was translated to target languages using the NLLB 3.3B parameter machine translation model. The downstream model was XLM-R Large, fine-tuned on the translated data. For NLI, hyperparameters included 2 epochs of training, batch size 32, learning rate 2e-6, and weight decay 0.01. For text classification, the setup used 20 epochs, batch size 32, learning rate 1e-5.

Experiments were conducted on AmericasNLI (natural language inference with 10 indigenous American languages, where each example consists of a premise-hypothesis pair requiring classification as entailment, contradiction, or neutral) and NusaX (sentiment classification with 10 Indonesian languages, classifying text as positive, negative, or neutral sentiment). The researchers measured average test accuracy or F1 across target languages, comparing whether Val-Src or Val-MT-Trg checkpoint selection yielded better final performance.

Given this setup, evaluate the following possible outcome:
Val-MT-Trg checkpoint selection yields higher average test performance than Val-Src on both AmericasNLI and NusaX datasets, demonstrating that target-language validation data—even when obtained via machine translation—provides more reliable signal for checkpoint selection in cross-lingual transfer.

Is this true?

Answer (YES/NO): YES